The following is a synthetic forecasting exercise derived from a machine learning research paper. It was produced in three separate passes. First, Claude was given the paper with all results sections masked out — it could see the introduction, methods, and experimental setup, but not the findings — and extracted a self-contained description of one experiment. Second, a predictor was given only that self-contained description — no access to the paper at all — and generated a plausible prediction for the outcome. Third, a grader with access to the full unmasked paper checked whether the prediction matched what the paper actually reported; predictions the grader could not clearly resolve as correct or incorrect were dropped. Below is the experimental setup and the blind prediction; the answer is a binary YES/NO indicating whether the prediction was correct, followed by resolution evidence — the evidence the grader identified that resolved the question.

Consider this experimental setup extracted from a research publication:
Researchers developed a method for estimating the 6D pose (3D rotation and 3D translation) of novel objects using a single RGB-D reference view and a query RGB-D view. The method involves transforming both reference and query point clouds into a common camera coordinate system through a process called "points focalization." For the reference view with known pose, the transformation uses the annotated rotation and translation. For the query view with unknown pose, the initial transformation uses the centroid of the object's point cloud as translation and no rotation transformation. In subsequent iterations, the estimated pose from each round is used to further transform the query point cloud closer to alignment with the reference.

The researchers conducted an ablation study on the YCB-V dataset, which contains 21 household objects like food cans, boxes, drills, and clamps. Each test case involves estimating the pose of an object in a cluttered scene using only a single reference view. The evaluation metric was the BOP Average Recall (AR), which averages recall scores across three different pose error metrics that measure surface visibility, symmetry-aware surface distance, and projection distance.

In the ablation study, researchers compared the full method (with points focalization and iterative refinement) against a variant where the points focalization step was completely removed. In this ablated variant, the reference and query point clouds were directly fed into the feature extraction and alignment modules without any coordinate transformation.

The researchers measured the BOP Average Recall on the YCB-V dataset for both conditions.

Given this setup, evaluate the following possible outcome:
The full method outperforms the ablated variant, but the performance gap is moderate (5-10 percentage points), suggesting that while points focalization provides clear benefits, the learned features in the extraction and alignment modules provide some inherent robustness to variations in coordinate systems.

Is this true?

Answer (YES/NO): NO